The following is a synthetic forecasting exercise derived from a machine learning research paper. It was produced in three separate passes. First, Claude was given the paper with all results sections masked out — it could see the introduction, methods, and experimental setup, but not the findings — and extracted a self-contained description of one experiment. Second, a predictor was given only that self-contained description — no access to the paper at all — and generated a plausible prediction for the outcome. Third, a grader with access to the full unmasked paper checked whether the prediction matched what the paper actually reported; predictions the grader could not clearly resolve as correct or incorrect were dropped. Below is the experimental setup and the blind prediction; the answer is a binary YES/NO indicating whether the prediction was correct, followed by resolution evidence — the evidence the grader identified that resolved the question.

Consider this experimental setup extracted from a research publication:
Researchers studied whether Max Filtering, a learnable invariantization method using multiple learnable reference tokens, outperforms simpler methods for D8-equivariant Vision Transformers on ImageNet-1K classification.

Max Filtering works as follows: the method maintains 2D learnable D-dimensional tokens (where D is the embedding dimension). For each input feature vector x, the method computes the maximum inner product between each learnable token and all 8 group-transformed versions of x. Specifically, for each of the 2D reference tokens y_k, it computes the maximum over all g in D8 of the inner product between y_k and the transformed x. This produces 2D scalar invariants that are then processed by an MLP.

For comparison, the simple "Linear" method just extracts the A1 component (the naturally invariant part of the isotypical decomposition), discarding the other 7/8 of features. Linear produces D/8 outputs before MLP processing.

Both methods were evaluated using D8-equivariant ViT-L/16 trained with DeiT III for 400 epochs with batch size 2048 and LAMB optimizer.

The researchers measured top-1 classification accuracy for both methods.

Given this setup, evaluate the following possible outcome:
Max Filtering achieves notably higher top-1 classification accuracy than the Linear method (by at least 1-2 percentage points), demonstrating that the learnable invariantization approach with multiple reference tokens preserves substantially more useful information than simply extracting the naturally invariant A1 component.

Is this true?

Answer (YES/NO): NO